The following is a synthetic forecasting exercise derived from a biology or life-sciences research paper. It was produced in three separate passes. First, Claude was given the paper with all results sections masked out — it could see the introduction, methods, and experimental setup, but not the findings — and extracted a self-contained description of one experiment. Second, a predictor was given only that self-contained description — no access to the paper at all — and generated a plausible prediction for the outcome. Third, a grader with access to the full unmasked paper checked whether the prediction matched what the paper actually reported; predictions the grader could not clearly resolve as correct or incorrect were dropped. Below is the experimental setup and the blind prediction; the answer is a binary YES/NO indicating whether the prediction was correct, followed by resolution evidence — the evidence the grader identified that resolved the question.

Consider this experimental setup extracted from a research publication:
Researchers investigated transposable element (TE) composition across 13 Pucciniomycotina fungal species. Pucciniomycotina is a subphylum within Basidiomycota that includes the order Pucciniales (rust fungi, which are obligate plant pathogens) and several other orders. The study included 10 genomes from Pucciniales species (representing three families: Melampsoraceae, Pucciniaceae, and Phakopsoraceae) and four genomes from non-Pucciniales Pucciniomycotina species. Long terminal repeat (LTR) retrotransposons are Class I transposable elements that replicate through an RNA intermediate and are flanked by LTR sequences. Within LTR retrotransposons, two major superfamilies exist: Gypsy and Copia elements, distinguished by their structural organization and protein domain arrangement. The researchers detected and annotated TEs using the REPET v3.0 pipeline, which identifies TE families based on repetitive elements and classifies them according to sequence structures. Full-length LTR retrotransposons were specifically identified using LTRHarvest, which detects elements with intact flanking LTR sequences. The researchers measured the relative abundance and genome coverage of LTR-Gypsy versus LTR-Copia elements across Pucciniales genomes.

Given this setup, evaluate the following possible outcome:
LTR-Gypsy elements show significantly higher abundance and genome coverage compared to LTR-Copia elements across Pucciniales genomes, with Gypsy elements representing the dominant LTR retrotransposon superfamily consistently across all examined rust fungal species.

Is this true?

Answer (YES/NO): YES